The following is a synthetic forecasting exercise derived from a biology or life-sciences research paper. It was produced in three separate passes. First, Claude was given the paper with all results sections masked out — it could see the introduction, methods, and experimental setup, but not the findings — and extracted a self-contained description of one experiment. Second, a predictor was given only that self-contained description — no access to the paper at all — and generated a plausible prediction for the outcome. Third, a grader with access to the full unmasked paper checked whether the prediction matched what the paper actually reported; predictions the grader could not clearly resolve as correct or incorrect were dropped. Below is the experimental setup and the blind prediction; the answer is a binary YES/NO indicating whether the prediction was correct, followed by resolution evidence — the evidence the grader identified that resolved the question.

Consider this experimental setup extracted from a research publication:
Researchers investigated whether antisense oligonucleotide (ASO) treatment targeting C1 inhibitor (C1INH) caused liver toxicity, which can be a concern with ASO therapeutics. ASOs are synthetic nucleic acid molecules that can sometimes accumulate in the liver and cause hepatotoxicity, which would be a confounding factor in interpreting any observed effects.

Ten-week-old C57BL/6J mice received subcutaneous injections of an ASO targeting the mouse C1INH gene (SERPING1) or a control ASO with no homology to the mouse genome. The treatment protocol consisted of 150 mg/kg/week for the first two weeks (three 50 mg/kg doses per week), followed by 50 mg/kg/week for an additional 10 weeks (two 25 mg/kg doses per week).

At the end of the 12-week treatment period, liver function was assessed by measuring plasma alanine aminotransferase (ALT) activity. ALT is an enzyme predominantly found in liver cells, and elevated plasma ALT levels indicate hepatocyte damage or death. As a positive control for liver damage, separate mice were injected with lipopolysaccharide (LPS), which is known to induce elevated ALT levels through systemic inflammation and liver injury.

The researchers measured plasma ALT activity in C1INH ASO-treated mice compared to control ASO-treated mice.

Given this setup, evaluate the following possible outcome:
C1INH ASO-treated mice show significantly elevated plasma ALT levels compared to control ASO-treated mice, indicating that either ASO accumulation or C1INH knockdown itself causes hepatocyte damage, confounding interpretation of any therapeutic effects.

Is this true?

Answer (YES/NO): NO